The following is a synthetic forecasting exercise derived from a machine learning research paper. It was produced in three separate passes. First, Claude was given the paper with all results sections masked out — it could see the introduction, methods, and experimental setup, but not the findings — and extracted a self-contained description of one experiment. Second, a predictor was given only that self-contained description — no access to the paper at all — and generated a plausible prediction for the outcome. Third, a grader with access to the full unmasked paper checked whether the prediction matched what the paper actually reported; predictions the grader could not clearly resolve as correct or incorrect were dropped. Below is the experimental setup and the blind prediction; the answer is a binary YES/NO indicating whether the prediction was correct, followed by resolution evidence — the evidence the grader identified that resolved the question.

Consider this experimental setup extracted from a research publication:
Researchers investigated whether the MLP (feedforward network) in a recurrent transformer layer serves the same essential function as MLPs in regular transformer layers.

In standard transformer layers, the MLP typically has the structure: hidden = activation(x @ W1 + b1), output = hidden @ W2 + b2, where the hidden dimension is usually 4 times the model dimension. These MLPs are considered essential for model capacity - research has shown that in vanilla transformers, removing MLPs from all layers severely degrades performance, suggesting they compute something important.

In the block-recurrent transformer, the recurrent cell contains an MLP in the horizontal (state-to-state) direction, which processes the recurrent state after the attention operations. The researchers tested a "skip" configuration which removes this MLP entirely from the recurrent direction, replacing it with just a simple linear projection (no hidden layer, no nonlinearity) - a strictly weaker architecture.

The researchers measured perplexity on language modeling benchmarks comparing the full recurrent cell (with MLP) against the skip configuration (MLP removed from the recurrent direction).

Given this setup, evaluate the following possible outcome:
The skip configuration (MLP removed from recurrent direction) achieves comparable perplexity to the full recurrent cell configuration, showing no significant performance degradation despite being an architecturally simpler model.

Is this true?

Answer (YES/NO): YES